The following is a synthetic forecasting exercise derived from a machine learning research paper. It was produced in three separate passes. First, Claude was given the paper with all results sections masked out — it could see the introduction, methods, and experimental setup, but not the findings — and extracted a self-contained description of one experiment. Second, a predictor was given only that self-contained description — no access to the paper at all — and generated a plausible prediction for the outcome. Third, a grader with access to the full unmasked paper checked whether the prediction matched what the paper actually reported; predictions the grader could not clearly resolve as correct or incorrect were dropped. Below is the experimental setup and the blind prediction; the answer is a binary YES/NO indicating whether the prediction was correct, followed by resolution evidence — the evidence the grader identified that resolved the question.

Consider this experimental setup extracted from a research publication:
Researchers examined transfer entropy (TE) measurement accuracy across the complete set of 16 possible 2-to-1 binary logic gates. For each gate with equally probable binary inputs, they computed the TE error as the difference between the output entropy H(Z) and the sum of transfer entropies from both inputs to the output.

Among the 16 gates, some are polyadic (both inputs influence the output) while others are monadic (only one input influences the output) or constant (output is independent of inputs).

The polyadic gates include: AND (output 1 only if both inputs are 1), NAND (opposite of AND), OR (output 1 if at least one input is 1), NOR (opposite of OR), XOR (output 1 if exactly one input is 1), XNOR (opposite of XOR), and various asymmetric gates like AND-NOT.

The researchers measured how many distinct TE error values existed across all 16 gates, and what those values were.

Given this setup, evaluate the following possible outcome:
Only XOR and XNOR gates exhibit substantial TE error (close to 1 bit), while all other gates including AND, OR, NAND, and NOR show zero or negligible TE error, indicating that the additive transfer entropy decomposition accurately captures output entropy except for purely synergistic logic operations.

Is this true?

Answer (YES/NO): NO